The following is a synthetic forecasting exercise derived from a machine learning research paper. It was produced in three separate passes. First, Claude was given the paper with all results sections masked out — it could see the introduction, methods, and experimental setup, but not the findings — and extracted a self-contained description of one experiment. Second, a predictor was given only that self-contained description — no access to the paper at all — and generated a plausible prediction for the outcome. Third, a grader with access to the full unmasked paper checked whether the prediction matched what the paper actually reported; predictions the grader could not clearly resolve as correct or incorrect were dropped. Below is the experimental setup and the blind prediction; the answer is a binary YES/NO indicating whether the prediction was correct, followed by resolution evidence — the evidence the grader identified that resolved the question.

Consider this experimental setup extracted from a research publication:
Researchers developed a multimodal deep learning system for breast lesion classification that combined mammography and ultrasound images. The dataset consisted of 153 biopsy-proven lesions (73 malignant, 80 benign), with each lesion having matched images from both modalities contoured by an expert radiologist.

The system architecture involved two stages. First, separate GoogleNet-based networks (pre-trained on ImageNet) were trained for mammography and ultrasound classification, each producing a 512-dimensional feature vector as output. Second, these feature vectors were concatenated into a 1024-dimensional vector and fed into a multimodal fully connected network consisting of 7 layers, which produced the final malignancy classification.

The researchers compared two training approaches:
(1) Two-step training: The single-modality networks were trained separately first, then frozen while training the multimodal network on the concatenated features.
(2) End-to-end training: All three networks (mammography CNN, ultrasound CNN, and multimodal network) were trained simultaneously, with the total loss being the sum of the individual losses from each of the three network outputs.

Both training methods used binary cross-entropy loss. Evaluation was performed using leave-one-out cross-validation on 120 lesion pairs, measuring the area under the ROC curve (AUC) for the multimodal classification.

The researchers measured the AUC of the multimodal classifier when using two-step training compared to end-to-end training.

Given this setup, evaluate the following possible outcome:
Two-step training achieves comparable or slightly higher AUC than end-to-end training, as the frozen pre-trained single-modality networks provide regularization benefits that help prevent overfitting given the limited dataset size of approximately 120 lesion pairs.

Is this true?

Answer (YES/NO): NO